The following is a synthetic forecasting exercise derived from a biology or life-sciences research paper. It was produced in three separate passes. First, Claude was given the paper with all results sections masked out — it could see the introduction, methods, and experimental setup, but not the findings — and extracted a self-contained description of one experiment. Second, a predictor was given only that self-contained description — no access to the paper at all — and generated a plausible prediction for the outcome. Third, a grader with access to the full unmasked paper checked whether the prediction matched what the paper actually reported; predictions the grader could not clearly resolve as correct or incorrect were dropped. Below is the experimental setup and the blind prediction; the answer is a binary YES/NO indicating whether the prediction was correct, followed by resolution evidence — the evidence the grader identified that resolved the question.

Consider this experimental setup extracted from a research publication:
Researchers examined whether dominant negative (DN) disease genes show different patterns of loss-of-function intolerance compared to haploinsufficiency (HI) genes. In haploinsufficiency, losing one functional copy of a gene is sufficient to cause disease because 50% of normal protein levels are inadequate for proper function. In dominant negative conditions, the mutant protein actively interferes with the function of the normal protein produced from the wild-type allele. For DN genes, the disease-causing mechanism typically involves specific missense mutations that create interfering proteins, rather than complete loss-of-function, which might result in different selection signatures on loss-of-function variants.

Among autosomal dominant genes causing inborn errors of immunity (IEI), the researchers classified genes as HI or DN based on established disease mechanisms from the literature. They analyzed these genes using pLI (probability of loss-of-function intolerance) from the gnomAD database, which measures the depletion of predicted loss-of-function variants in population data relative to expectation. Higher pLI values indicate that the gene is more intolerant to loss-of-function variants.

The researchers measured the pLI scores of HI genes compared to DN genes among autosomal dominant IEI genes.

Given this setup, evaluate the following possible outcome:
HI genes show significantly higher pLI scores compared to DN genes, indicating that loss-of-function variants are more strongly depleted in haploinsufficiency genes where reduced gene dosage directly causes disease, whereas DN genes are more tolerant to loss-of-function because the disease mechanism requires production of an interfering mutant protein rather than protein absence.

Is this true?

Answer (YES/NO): YES